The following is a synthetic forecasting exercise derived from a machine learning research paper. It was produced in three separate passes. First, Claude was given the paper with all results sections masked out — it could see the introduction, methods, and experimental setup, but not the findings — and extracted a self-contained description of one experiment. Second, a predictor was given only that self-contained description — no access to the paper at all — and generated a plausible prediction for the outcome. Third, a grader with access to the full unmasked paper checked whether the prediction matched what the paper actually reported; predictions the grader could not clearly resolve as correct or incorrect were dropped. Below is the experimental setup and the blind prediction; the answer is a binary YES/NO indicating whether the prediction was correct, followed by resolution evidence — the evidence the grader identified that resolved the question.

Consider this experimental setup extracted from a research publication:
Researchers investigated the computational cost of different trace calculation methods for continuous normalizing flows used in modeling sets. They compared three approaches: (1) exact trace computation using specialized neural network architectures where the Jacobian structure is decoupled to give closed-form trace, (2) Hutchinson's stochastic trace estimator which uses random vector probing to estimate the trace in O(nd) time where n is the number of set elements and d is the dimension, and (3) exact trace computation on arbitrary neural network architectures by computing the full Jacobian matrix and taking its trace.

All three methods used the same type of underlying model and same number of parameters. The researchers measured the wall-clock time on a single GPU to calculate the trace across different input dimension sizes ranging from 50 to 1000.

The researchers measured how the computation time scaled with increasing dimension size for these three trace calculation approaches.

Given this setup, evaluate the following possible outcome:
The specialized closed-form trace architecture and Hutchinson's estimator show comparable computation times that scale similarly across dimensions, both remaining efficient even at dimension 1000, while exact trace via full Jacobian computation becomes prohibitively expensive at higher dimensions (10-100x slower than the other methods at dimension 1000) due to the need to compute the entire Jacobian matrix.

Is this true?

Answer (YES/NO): NO